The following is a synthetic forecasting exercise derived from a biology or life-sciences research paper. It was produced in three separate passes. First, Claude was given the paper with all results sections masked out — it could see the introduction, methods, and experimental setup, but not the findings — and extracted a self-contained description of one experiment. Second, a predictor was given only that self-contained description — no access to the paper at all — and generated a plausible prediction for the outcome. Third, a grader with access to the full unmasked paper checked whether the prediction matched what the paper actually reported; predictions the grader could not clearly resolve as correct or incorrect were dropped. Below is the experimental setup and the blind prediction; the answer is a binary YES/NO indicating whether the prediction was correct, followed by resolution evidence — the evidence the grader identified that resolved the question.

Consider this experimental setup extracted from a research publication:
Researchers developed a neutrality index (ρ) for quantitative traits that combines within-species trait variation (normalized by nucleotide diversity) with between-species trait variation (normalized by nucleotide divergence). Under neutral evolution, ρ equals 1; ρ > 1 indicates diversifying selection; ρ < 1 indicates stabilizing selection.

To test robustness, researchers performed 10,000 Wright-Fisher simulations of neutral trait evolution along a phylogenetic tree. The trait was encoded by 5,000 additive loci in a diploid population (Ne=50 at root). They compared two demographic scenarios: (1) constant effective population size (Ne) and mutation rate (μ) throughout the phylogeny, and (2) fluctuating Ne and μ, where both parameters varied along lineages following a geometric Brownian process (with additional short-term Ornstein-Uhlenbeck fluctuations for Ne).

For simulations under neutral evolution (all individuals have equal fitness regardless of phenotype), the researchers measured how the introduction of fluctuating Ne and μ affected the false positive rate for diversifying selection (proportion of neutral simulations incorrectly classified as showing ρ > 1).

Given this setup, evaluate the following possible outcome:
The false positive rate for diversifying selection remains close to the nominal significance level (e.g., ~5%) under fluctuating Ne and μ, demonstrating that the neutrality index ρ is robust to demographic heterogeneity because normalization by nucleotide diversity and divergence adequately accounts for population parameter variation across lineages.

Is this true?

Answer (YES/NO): NO